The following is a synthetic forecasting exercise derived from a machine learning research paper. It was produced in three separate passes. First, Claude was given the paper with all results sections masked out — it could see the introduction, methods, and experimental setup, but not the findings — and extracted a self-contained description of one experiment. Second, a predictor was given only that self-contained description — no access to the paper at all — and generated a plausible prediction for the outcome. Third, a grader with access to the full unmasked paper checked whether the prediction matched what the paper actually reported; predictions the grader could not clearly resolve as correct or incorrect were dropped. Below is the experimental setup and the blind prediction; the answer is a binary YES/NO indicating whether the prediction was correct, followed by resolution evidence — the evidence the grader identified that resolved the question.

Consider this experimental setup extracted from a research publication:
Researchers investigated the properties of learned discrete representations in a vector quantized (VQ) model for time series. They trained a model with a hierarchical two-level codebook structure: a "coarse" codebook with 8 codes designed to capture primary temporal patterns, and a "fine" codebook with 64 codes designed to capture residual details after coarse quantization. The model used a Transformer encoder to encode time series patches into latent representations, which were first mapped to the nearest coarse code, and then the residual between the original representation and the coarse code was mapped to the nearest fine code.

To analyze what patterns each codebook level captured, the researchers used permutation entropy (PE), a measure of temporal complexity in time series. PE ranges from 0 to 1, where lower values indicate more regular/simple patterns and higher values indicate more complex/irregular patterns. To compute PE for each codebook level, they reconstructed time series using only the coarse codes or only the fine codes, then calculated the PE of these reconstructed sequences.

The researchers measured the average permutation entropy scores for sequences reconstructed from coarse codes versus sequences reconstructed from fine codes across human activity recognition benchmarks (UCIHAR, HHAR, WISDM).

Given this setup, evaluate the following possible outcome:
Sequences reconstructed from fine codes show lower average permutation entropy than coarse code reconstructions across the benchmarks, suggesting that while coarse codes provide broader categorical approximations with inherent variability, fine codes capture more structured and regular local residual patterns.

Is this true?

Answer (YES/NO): NO